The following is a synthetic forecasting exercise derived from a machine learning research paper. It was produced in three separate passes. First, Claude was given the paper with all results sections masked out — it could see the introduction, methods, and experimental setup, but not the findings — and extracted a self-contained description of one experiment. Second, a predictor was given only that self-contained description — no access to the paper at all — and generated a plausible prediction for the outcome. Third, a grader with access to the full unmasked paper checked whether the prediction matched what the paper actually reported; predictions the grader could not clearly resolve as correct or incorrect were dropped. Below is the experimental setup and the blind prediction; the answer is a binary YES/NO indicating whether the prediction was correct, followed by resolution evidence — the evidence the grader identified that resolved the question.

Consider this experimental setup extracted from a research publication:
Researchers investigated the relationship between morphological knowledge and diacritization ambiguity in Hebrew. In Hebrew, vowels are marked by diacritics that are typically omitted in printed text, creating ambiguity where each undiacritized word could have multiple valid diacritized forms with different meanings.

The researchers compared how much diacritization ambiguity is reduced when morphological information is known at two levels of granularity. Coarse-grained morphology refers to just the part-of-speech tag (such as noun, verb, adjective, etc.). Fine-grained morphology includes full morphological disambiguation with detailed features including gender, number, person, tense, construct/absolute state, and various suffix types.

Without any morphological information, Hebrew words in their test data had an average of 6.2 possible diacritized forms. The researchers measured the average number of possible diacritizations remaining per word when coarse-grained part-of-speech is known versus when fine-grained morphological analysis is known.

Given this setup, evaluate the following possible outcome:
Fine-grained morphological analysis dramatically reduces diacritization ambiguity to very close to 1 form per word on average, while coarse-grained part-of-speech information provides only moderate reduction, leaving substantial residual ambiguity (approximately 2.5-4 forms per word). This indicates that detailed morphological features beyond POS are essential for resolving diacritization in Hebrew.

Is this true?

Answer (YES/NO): YES